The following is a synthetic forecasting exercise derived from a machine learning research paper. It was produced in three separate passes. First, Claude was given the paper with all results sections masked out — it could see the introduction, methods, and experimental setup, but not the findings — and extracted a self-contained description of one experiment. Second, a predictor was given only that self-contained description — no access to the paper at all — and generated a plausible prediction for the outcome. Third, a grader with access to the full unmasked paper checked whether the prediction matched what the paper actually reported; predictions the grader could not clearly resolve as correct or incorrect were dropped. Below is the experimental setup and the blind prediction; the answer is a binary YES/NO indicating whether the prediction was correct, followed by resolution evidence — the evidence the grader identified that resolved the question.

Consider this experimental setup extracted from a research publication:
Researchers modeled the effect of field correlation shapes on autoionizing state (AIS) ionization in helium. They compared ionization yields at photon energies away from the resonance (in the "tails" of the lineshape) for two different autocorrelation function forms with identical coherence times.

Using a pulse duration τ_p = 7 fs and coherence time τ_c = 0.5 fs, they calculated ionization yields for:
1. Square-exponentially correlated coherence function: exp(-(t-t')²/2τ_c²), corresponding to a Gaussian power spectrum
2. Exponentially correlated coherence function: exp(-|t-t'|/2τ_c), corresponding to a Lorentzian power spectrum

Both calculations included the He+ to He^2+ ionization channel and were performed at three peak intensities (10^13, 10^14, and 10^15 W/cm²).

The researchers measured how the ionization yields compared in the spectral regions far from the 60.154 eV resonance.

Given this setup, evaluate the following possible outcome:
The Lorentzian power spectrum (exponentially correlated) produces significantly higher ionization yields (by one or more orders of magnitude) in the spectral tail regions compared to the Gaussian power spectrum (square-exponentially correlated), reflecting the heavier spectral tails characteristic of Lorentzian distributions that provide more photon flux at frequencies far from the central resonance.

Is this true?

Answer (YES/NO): NO